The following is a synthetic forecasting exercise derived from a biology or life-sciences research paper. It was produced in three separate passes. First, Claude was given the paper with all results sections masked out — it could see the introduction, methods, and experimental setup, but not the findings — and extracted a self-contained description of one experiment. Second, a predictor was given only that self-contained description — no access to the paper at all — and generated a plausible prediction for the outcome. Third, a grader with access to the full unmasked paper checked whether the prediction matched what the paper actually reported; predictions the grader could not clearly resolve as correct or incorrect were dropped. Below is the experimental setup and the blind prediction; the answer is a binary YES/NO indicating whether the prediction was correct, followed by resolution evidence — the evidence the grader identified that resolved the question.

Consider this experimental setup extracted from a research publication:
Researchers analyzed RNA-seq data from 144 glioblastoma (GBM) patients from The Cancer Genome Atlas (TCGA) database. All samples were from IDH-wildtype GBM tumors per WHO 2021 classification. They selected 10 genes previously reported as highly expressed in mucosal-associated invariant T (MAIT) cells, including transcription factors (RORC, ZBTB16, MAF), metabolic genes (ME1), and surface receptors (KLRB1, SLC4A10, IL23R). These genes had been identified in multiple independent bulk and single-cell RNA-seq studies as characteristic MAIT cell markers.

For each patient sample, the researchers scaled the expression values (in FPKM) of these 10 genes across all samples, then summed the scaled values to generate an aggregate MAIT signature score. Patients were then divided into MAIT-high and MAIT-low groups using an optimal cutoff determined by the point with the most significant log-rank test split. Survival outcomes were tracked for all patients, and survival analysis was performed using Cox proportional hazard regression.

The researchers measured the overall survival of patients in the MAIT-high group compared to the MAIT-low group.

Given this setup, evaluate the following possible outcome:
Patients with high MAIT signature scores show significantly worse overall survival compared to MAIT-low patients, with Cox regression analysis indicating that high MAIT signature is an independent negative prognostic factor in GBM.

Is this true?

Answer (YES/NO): NO